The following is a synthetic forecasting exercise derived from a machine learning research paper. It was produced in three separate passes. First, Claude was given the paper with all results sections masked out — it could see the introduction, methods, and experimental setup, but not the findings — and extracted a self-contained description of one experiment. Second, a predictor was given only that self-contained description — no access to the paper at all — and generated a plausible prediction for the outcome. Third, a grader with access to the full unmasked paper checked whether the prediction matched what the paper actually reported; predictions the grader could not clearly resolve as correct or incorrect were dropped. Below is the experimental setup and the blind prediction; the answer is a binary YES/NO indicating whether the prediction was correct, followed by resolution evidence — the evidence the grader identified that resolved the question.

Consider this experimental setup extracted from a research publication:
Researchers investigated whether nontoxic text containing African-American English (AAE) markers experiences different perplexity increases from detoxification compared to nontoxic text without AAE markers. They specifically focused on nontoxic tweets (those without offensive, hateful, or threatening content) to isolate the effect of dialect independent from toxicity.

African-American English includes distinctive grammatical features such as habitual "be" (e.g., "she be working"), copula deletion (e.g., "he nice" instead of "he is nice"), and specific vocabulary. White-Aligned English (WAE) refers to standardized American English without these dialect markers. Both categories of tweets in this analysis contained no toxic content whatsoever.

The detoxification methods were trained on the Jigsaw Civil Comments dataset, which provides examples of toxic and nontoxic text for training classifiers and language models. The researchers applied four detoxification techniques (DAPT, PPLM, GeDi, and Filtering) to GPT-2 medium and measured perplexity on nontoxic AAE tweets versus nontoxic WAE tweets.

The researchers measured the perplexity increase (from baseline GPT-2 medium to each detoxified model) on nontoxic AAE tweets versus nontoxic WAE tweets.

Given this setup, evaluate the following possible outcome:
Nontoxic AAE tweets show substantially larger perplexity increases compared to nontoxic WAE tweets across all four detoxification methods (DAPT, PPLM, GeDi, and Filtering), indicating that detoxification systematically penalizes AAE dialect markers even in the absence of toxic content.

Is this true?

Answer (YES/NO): NO